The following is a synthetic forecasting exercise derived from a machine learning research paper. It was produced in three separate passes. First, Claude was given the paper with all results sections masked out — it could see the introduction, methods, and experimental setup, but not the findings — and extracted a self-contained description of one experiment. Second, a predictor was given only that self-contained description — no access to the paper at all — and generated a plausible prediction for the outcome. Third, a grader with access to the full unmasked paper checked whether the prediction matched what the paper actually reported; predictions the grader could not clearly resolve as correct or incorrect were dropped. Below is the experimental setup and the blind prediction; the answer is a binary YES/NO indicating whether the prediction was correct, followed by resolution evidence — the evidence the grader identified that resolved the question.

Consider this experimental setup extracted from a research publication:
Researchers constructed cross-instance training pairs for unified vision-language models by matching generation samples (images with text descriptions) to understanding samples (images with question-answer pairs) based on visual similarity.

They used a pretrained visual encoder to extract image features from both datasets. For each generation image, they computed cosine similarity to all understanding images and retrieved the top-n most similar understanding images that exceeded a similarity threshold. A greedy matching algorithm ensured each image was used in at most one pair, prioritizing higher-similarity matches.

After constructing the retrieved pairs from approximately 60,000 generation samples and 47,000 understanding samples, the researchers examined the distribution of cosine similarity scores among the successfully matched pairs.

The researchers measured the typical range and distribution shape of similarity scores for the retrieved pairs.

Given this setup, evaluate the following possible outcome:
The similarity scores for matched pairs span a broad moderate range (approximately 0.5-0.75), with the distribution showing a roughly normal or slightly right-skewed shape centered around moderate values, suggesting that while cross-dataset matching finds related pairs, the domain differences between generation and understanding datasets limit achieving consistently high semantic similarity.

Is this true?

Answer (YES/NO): YES